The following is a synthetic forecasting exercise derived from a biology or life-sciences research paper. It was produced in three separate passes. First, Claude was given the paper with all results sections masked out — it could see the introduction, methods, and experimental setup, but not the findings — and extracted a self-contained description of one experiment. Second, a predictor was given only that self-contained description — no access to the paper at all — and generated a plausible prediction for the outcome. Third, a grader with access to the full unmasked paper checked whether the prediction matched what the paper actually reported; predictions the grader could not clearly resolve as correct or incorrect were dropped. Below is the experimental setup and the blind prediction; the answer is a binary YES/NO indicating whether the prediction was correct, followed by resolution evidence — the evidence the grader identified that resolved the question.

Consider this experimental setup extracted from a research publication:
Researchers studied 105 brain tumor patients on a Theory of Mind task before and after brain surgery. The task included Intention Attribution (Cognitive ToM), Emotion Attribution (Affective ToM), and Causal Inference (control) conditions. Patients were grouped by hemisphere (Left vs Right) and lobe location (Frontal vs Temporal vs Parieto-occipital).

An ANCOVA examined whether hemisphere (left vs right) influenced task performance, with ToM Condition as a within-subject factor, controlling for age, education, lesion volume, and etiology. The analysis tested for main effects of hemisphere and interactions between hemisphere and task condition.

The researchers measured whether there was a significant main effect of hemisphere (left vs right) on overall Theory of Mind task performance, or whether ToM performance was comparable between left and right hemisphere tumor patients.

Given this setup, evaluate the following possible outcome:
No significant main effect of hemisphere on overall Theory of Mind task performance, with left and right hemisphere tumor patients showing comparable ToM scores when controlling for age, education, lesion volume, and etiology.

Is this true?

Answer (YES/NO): YES